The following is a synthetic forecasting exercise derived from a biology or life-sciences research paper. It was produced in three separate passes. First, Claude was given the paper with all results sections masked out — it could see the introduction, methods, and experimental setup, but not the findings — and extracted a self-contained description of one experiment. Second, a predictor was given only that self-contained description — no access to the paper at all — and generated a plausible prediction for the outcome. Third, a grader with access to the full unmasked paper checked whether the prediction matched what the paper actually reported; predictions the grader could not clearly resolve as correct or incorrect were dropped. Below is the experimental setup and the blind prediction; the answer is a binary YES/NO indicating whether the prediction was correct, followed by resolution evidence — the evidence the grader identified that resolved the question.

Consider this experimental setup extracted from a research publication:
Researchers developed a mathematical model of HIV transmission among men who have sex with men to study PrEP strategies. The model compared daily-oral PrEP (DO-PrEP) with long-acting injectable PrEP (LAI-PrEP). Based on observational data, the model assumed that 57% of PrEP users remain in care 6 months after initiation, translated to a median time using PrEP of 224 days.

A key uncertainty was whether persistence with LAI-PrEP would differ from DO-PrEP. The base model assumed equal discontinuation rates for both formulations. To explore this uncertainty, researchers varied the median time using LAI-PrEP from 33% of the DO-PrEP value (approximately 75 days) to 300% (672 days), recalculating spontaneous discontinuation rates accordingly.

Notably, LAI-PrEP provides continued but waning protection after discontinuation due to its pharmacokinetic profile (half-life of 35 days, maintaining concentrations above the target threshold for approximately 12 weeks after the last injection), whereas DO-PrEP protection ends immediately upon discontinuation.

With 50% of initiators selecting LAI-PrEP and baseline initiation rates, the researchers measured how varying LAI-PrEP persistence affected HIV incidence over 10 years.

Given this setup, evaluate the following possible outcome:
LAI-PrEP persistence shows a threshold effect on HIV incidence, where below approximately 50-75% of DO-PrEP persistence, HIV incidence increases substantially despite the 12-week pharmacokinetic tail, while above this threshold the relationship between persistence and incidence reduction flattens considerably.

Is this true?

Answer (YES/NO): NO